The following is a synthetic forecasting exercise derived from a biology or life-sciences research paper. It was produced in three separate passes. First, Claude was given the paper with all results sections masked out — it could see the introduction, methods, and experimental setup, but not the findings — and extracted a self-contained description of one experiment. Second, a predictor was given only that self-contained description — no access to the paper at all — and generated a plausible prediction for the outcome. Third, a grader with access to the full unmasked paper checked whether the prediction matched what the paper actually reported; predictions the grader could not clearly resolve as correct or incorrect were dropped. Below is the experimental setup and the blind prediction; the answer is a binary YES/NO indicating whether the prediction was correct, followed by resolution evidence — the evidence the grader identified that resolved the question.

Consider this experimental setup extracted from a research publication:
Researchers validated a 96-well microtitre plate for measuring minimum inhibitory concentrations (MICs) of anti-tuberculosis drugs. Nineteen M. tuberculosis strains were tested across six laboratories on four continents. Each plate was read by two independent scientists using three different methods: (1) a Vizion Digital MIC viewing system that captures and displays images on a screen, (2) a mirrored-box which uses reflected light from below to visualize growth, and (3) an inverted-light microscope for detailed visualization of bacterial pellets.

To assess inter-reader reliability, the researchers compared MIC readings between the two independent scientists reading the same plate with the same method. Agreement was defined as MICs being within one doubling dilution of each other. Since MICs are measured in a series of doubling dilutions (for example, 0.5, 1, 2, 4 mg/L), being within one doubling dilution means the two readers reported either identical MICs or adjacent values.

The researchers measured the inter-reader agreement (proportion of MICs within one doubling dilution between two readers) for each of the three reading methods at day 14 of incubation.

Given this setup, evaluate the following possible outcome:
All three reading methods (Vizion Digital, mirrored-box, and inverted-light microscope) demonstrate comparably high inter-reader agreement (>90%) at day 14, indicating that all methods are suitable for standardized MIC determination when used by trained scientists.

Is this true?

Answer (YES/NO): NO